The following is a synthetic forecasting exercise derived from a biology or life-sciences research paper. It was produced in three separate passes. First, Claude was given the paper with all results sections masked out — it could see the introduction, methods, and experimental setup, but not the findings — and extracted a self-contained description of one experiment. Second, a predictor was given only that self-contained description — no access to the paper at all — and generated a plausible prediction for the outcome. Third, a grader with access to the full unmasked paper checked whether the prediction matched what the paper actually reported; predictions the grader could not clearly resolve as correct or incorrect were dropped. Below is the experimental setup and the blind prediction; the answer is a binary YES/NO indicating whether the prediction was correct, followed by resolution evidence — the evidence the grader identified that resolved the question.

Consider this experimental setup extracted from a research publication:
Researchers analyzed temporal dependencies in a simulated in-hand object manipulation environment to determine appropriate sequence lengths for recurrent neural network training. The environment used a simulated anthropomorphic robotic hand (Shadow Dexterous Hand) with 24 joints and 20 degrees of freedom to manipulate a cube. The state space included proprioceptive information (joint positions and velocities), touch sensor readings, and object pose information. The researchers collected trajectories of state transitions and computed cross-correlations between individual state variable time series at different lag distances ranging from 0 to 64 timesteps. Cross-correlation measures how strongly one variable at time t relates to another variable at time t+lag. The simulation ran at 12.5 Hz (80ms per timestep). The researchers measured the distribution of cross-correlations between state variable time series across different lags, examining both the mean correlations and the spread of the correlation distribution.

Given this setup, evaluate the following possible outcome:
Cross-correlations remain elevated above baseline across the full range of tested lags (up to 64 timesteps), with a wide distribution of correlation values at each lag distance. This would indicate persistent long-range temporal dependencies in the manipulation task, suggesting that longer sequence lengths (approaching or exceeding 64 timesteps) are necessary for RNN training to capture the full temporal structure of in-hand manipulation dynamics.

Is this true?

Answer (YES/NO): NO